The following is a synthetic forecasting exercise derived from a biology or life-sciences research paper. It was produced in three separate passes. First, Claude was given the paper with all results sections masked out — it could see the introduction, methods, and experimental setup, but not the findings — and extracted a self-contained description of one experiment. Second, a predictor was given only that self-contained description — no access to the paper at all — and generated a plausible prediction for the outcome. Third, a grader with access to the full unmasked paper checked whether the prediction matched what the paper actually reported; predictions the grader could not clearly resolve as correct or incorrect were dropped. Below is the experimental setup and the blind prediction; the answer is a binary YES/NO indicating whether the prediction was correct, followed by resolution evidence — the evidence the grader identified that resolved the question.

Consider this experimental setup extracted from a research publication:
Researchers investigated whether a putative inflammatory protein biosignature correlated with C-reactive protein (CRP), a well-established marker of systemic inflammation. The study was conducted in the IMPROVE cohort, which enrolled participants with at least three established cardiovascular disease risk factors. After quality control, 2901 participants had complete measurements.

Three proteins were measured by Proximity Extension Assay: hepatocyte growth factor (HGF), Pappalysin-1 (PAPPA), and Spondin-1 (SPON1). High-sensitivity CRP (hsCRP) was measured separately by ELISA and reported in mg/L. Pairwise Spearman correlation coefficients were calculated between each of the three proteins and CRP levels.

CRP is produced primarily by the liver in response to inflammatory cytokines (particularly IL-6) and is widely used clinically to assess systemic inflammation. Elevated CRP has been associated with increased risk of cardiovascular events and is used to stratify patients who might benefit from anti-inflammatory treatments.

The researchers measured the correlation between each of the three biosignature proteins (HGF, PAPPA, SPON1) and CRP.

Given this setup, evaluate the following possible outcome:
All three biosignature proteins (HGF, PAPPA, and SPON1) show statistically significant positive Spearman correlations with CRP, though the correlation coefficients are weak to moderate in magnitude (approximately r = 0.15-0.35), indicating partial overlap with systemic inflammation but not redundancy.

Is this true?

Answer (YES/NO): NO